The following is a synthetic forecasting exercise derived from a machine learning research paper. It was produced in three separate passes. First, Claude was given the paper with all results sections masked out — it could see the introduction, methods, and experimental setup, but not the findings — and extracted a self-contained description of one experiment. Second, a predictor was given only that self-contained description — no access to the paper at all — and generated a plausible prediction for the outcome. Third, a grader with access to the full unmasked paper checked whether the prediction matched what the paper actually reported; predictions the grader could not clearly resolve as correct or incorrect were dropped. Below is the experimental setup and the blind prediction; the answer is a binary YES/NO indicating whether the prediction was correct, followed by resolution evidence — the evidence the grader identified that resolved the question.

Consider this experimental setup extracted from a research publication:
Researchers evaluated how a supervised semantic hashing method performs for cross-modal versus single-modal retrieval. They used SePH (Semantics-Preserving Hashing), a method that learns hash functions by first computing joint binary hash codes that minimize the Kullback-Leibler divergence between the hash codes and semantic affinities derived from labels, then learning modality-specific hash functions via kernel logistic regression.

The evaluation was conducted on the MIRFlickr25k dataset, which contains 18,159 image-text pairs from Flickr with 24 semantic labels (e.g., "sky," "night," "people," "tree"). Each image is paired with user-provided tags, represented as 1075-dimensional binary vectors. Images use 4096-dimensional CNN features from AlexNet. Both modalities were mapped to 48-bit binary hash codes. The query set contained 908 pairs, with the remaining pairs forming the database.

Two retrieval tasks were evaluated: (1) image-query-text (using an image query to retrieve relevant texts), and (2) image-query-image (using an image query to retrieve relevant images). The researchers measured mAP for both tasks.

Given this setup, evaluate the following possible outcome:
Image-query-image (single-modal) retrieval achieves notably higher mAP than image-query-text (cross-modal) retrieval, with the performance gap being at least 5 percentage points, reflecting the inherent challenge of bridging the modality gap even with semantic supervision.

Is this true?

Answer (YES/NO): NO